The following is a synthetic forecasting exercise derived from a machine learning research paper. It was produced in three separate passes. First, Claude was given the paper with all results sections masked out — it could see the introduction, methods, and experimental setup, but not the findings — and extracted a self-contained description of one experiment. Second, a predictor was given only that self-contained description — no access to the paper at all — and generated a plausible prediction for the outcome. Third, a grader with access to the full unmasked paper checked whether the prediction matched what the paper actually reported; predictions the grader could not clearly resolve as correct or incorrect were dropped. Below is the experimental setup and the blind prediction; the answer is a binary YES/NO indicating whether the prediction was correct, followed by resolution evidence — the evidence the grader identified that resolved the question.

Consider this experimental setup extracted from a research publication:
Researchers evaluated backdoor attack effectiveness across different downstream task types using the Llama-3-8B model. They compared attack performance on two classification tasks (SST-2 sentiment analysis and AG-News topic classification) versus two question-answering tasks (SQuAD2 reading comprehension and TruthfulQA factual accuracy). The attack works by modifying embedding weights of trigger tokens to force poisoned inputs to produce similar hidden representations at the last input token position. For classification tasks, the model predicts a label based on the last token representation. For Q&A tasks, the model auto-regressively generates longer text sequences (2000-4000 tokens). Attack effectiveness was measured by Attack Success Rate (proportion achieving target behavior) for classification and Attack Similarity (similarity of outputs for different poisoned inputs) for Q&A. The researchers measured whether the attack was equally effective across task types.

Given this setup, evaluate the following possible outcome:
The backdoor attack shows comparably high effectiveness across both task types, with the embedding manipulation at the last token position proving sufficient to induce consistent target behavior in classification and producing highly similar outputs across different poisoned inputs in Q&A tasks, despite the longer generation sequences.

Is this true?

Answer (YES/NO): NO